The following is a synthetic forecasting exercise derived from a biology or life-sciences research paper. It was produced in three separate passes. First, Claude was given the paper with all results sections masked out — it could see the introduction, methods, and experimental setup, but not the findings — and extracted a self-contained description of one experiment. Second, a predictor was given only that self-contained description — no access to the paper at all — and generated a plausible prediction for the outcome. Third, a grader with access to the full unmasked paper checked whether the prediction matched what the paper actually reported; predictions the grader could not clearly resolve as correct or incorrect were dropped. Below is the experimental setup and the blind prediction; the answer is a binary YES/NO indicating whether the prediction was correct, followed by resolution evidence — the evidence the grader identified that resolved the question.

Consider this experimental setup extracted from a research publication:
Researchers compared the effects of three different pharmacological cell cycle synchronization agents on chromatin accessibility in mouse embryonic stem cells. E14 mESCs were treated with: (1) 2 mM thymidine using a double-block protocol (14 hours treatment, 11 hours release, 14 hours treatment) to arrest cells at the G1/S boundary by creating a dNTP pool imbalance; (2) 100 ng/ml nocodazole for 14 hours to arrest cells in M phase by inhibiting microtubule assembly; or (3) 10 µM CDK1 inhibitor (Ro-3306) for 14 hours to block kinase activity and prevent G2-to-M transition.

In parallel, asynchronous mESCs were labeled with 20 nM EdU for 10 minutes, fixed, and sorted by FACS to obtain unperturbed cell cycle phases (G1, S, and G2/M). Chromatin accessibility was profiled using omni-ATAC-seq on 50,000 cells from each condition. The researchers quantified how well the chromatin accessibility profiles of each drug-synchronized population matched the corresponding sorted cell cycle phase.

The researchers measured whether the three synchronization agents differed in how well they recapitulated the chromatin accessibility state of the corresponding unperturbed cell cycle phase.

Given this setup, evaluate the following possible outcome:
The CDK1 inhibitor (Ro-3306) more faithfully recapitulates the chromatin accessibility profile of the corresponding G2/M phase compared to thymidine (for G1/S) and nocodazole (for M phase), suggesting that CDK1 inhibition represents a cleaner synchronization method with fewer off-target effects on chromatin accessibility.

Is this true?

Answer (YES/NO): YES